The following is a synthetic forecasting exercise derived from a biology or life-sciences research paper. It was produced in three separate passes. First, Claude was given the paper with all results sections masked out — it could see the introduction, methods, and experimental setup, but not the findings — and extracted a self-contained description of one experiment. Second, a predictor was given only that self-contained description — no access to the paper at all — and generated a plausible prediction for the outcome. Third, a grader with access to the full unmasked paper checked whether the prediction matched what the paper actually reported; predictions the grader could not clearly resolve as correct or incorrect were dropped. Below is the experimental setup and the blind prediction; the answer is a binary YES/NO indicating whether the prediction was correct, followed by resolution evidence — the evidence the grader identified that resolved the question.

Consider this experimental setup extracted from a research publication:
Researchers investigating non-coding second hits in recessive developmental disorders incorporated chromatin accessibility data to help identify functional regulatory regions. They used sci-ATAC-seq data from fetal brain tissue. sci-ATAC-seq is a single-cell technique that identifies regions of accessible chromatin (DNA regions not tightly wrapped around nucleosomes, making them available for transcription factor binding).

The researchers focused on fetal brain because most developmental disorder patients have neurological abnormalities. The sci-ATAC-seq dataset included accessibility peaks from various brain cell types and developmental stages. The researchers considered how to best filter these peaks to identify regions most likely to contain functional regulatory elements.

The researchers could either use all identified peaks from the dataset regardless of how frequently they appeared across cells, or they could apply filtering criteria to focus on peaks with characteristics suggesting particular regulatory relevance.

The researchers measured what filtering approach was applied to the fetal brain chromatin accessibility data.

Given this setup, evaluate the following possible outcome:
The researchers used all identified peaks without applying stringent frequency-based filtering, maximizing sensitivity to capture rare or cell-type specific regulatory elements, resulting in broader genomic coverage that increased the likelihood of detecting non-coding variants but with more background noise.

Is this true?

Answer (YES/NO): NO